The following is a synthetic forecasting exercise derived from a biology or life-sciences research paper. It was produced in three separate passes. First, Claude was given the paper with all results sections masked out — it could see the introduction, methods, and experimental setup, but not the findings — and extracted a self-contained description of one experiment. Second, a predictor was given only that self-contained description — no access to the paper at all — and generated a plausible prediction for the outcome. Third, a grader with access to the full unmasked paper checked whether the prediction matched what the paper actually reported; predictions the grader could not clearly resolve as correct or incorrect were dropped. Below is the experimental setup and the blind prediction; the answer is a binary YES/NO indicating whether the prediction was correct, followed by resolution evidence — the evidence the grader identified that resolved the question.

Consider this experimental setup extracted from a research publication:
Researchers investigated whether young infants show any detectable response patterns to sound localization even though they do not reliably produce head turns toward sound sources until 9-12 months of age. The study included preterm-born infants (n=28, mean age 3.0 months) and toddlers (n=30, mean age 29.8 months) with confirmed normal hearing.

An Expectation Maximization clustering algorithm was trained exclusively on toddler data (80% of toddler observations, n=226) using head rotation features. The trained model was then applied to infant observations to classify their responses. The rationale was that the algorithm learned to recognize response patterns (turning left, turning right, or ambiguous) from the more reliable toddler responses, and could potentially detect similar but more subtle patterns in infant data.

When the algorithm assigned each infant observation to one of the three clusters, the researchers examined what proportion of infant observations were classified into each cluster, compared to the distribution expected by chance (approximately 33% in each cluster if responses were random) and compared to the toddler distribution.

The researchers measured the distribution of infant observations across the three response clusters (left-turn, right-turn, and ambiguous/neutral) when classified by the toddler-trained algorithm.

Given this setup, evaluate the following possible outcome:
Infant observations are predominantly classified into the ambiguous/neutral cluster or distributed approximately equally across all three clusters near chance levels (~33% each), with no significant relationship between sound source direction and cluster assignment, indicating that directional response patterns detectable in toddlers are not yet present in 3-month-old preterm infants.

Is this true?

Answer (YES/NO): YES